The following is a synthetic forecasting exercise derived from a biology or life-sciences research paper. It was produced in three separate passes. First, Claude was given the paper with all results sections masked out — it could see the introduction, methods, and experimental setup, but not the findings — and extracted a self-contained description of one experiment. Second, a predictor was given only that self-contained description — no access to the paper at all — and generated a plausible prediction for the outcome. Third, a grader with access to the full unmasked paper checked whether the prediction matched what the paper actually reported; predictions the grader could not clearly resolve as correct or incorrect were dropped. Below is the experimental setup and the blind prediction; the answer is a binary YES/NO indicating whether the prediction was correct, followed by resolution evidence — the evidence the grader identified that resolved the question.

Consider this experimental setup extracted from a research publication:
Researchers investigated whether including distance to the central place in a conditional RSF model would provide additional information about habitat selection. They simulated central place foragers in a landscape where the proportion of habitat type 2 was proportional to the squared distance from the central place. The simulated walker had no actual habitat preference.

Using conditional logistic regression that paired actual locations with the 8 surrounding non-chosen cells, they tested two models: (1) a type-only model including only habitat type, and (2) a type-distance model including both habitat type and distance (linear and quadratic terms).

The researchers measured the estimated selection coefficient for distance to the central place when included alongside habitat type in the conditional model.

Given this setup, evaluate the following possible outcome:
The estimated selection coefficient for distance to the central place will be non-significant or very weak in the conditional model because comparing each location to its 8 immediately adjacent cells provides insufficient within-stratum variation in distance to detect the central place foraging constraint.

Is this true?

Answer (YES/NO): YES